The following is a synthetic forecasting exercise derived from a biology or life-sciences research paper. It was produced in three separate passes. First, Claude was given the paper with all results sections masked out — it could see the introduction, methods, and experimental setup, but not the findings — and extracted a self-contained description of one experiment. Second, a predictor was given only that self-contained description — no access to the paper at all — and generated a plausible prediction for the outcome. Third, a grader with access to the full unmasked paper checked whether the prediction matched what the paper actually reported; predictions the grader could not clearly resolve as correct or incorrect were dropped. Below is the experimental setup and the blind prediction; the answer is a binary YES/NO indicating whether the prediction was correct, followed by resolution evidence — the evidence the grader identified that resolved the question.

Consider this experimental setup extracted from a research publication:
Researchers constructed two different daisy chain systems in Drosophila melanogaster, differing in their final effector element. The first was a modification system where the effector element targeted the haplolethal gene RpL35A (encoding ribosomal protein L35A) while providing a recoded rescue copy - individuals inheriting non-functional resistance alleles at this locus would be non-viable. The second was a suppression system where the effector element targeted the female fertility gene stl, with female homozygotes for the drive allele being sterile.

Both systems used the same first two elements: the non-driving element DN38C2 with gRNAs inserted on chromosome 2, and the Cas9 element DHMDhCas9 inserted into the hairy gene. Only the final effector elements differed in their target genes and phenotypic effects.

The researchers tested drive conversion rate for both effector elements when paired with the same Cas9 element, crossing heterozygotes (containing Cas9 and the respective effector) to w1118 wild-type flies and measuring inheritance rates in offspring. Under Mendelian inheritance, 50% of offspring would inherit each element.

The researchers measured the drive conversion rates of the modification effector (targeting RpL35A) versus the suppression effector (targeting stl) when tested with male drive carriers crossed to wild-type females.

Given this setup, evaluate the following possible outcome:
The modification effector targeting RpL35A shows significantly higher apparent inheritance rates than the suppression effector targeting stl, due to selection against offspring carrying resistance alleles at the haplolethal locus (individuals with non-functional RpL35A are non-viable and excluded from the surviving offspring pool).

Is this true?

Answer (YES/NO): NO